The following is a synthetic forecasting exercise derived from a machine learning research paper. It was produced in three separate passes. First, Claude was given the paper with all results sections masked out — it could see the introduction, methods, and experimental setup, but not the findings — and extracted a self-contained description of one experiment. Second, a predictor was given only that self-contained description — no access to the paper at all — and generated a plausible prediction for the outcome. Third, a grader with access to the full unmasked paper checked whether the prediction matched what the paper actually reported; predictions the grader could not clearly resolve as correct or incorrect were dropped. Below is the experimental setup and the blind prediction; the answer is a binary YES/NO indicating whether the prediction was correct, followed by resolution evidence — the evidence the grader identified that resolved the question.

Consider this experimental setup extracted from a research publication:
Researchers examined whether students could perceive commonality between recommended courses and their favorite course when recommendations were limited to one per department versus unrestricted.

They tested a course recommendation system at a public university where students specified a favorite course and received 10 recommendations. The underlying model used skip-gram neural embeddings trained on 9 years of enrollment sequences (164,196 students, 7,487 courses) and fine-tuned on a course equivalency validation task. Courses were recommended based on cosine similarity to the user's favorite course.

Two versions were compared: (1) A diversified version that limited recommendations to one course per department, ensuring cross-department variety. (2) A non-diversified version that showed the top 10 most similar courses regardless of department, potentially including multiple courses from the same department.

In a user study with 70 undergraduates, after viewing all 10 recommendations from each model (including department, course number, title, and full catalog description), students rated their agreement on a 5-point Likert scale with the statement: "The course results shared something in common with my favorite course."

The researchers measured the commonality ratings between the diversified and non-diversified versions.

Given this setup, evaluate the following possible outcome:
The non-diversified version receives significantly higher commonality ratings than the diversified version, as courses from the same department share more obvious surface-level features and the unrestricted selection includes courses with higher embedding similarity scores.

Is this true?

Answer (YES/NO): YES